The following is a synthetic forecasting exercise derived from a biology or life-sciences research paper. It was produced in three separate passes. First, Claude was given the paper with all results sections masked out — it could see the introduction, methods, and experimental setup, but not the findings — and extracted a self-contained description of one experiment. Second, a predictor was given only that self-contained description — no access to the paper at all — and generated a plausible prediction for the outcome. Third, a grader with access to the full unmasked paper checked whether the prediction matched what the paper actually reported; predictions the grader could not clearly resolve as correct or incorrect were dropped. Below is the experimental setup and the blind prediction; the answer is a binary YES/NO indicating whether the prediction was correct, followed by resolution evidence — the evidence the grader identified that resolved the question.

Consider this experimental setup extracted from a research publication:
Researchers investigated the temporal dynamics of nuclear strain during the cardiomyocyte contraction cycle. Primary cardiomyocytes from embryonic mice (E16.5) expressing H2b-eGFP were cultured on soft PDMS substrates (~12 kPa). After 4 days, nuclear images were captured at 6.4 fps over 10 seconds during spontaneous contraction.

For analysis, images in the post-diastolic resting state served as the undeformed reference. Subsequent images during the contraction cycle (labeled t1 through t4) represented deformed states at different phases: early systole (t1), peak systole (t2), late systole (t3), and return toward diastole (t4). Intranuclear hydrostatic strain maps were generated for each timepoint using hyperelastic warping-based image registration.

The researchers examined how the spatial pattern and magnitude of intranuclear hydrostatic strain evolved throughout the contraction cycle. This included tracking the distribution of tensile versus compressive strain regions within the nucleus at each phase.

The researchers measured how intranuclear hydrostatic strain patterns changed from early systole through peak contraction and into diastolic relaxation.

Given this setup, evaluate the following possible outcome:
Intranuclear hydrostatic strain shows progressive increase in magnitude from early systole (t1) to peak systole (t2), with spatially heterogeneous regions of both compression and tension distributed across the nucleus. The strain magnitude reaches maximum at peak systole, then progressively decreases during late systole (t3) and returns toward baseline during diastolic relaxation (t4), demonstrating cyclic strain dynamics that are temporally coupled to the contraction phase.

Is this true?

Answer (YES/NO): YES